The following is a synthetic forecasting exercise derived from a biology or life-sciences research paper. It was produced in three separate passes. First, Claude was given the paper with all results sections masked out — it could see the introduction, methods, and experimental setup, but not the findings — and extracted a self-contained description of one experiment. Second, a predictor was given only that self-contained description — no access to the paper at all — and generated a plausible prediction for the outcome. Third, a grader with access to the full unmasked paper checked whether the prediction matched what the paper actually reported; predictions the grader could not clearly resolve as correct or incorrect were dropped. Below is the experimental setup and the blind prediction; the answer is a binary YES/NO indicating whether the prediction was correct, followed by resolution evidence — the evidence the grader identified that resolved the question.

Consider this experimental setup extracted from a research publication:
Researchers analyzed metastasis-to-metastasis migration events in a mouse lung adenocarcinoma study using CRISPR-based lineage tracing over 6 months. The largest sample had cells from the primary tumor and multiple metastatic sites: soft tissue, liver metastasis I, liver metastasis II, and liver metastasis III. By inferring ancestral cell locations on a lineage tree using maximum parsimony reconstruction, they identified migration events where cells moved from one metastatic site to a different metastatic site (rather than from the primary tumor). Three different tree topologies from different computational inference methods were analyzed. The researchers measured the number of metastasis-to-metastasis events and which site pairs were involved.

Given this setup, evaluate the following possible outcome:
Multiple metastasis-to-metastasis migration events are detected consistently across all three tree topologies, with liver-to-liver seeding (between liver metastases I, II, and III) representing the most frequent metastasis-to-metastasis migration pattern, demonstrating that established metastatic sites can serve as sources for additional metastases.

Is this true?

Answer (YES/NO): NO